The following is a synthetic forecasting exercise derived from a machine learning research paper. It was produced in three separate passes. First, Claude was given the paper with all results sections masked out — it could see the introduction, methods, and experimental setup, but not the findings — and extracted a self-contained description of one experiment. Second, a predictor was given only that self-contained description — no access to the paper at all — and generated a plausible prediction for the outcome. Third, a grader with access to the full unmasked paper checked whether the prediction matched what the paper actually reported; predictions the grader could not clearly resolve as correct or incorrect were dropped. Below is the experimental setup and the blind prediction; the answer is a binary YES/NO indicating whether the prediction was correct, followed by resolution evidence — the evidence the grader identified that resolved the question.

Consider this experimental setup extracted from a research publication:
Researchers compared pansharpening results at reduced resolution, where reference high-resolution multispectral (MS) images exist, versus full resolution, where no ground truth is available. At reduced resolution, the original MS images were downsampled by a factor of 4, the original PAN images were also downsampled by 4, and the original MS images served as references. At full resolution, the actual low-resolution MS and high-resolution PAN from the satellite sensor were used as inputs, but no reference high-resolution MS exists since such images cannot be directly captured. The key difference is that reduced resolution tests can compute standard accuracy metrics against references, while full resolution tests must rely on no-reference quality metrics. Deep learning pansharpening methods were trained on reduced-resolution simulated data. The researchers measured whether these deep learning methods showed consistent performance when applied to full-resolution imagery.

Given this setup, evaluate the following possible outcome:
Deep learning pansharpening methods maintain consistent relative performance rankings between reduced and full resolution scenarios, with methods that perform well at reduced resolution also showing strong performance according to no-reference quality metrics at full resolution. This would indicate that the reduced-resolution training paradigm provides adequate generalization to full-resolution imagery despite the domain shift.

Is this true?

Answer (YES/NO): YES